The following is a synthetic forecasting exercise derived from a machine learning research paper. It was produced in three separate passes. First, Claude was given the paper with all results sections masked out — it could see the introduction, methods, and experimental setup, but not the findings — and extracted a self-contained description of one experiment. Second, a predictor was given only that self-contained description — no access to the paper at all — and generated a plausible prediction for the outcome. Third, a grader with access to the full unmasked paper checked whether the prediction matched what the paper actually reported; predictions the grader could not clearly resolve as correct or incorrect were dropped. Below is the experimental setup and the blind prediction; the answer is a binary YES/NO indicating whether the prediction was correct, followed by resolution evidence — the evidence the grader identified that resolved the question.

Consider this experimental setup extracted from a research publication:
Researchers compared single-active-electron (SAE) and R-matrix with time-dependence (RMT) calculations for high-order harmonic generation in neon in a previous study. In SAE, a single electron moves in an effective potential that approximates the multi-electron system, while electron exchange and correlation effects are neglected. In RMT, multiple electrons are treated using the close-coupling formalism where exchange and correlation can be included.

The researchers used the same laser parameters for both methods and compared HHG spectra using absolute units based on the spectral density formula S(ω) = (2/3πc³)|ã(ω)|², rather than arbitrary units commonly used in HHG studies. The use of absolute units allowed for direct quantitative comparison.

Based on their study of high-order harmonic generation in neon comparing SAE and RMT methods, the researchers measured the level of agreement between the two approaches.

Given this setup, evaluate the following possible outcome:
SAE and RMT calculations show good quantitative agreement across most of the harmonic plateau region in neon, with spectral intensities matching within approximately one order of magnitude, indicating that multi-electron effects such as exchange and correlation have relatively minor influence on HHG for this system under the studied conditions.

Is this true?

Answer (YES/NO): NO